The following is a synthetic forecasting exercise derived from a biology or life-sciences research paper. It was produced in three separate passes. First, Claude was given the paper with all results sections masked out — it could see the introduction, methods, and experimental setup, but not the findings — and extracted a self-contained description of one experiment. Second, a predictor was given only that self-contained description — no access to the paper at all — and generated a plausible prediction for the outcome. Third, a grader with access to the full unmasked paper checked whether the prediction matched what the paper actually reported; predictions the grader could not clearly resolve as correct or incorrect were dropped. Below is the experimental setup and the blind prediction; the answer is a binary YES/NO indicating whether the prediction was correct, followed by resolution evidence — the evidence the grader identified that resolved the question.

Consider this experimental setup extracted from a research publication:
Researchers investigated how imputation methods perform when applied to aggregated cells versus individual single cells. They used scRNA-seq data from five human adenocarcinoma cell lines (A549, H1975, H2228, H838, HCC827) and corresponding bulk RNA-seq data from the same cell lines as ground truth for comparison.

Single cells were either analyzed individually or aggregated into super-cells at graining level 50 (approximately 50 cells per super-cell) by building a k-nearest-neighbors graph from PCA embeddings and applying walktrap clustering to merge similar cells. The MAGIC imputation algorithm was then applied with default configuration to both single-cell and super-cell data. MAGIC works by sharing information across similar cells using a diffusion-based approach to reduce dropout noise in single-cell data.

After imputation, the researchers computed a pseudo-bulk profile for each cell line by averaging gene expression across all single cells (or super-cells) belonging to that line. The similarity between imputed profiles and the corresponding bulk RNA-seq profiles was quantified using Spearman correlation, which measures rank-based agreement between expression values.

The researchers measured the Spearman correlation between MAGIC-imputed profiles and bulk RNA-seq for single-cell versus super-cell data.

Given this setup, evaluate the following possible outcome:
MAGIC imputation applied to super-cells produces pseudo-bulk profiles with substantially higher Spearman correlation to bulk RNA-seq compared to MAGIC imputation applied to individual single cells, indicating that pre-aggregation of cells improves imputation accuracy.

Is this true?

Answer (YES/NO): YES